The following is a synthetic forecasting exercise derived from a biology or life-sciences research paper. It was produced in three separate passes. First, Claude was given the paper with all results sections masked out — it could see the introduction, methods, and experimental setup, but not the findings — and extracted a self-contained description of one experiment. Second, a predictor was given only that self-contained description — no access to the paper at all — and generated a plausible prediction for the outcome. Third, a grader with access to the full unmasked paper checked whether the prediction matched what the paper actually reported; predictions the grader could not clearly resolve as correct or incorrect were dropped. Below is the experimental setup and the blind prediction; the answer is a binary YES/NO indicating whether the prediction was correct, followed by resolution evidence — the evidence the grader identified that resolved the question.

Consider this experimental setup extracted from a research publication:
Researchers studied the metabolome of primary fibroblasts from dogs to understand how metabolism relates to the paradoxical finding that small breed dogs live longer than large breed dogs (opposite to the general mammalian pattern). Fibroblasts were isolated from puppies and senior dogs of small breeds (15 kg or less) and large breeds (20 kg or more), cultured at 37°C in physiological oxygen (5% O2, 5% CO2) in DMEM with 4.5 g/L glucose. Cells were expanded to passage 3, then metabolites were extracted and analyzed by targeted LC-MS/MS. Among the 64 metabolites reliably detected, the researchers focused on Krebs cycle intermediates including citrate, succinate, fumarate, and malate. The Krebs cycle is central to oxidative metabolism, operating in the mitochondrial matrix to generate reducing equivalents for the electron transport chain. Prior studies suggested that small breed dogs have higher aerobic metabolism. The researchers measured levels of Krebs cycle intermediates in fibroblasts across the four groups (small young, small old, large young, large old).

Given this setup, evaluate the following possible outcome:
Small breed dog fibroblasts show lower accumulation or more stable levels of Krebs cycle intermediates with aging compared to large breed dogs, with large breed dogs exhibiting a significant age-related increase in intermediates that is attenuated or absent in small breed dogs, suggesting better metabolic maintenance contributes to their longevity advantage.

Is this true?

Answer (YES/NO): NO